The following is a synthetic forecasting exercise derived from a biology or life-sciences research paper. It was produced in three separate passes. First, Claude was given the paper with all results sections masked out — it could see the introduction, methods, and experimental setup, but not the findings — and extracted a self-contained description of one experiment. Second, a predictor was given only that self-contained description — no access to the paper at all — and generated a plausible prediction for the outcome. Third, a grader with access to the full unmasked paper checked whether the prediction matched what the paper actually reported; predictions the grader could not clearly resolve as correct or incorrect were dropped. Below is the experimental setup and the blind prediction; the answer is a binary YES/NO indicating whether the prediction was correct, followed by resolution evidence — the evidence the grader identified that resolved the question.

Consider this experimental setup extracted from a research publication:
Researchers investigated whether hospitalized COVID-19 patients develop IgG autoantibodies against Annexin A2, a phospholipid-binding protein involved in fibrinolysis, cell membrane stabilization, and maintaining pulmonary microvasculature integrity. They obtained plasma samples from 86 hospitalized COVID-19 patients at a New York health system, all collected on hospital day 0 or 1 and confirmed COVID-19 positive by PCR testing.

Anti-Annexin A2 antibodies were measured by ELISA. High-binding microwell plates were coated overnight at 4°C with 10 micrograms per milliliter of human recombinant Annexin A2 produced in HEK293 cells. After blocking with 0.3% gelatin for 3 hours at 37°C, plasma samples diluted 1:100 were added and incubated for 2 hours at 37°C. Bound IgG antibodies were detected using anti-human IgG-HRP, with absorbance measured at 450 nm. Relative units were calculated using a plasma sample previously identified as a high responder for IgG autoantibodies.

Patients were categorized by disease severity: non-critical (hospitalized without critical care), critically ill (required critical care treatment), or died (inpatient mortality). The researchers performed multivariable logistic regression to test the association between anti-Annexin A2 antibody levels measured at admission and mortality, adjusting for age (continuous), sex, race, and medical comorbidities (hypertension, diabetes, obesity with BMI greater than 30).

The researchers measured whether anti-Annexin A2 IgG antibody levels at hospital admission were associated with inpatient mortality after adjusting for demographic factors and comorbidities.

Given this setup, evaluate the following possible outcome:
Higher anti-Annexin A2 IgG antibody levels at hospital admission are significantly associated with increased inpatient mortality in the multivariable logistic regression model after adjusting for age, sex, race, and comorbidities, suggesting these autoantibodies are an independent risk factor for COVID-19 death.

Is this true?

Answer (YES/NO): YES